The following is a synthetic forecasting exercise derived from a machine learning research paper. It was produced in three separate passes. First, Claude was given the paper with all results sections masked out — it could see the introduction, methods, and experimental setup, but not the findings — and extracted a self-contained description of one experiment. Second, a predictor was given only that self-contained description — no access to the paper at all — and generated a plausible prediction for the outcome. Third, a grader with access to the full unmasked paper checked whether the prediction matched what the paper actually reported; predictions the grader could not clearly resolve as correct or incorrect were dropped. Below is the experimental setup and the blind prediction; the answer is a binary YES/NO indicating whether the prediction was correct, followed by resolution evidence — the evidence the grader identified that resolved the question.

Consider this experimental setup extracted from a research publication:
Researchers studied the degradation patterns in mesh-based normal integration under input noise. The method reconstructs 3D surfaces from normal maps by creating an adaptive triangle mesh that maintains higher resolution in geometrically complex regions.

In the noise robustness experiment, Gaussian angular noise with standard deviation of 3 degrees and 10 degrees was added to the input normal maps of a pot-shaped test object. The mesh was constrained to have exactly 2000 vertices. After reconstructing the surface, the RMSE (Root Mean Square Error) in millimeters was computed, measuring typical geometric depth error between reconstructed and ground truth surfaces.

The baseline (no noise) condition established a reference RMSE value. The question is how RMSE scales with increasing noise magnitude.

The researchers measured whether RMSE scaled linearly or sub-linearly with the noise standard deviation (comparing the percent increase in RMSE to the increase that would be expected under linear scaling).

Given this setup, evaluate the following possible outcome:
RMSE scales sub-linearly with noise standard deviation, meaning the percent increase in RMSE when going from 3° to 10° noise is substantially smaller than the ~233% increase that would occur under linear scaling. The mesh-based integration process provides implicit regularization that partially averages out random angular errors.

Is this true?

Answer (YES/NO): YES